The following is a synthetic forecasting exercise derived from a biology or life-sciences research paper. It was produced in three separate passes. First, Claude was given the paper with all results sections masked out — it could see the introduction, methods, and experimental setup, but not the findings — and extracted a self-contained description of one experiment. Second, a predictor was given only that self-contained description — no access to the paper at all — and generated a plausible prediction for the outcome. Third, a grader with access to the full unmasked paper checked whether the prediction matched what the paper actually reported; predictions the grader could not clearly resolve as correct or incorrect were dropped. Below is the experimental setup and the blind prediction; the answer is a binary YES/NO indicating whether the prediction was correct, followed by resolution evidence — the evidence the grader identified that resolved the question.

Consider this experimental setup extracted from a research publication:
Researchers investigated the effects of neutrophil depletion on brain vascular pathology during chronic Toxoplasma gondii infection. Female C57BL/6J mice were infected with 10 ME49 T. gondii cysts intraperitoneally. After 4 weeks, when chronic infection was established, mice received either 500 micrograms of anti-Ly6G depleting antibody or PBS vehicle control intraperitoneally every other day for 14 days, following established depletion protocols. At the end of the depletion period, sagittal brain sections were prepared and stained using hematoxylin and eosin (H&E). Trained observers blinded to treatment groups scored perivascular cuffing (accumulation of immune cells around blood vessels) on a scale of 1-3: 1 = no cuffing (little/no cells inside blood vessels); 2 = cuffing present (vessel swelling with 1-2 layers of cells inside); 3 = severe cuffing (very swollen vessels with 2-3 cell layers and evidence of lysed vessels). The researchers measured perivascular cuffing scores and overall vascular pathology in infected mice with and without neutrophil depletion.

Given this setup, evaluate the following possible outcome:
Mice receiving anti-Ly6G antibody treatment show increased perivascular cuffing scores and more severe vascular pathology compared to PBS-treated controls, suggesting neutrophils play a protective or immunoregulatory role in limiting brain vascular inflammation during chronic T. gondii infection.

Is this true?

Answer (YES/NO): YES